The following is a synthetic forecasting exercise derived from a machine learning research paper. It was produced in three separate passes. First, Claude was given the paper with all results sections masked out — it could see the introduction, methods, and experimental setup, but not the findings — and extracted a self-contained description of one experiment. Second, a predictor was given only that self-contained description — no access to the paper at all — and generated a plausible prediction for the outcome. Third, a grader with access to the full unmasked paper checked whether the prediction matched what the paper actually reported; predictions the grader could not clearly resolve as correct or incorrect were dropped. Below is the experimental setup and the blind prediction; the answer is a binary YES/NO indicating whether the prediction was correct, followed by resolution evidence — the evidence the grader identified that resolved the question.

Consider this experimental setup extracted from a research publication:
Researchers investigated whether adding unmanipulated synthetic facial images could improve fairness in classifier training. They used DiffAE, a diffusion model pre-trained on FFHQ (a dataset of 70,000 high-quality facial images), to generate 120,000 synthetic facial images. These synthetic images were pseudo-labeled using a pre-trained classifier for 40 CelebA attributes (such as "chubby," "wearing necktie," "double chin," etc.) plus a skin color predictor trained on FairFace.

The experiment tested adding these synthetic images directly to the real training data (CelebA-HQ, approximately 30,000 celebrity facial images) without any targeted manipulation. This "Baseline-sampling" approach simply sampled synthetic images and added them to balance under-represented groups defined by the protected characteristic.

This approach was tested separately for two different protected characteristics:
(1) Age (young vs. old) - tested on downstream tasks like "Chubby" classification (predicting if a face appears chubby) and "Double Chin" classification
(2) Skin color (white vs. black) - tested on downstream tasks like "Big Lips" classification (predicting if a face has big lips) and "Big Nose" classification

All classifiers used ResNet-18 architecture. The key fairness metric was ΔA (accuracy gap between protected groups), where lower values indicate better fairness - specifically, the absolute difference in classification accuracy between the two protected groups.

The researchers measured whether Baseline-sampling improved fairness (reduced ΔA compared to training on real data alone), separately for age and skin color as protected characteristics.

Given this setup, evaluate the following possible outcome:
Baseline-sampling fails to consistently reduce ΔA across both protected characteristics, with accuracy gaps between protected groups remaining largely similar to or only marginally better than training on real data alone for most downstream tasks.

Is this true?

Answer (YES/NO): NO